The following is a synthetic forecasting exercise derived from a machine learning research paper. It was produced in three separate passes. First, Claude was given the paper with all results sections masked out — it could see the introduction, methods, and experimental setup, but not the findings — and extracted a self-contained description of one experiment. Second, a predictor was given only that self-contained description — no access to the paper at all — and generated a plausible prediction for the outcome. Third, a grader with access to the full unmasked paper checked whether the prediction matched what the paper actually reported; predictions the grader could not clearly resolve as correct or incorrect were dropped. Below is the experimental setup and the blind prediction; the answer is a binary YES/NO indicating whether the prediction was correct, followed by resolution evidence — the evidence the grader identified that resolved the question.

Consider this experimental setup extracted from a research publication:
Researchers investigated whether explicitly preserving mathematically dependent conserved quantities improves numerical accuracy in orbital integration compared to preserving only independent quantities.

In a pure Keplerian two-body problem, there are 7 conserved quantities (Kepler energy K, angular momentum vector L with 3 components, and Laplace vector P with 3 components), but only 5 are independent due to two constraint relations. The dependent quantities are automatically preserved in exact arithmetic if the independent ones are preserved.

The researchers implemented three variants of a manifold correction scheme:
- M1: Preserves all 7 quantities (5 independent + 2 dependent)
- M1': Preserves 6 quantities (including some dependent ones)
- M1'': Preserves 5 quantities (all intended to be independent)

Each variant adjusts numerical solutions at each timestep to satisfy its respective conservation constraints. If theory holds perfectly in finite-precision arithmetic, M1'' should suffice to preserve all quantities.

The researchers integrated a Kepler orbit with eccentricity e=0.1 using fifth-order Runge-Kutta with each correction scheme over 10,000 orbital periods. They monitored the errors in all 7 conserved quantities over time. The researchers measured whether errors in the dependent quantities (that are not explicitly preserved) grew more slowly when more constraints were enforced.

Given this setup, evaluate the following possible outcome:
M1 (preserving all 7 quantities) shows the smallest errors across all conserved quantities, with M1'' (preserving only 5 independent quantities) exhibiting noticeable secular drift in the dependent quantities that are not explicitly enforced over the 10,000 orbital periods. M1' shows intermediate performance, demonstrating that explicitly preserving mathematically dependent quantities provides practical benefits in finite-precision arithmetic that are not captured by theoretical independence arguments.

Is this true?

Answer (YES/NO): NO